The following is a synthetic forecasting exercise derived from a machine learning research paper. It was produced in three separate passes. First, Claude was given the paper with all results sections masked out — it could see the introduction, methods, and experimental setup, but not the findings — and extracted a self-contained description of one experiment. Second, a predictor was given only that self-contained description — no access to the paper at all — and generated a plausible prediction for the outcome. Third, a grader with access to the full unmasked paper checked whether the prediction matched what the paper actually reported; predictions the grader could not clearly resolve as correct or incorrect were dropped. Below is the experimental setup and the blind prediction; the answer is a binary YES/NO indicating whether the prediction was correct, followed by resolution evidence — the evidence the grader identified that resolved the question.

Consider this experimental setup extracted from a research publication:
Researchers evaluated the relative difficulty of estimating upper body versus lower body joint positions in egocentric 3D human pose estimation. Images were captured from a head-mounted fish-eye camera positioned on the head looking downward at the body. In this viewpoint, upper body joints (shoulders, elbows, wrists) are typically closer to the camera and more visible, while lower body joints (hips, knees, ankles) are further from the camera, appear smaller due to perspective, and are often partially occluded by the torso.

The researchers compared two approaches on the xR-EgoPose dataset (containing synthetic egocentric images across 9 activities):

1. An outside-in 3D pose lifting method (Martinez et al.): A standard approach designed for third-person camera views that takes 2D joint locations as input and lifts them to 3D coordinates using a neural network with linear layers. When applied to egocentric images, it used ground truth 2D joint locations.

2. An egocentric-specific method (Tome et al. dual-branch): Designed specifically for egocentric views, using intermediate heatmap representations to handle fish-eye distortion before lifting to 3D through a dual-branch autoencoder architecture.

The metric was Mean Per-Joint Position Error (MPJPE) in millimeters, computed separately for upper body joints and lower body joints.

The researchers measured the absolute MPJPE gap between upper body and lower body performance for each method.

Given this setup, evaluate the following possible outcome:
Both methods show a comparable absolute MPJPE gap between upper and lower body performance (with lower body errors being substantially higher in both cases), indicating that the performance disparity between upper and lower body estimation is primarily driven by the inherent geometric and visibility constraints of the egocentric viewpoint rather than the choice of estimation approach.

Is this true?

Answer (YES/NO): NO